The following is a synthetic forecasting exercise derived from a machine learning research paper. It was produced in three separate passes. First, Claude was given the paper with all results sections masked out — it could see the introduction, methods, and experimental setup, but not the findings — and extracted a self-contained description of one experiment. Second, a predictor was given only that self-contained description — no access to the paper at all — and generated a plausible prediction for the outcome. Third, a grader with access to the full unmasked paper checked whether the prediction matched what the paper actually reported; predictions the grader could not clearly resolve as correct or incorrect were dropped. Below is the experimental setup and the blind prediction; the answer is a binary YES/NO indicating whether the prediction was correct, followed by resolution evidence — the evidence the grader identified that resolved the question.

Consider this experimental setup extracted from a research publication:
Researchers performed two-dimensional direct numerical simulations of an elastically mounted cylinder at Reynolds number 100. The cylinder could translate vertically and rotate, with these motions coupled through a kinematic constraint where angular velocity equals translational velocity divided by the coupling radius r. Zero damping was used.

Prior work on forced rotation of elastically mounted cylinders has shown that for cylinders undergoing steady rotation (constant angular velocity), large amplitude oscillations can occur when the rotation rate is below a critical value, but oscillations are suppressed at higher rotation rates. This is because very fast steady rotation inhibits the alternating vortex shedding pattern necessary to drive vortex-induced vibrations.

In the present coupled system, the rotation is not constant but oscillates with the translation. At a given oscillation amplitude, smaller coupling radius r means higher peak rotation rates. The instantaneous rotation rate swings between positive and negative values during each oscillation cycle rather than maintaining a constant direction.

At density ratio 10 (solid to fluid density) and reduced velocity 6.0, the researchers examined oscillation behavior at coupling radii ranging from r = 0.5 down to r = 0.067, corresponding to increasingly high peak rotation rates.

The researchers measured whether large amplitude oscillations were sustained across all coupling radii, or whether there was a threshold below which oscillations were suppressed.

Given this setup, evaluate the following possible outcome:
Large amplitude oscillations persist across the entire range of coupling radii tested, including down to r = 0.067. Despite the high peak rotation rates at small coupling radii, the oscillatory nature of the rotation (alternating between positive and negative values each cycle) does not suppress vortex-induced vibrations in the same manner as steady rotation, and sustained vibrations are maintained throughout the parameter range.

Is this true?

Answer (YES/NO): NO